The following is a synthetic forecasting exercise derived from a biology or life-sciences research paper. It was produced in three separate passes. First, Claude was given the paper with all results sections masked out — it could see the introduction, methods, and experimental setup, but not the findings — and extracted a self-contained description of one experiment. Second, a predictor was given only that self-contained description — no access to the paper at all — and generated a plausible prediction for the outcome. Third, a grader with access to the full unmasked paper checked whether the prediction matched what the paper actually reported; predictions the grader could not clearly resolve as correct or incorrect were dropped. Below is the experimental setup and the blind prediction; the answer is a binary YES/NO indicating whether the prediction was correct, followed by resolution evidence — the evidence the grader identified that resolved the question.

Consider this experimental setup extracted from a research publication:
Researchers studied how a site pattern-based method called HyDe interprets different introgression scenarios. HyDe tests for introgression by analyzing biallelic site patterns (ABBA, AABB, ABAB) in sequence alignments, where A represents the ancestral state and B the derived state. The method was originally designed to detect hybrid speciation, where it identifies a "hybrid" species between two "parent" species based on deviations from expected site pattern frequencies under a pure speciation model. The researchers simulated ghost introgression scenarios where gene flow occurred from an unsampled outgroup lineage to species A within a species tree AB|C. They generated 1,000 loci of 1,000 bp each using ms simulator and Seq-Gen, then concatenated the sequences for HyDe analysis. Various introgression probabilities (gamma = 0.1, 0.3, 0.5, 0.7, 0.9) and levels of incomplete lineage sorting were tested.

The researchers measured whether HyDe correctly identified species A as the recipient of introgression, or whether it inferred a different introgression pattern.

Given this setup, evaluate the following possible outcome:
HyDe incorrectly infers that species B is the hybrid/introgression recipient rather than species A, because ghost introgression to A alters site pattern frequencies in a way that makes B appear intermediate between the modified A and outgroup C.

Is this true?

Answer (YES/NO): YES